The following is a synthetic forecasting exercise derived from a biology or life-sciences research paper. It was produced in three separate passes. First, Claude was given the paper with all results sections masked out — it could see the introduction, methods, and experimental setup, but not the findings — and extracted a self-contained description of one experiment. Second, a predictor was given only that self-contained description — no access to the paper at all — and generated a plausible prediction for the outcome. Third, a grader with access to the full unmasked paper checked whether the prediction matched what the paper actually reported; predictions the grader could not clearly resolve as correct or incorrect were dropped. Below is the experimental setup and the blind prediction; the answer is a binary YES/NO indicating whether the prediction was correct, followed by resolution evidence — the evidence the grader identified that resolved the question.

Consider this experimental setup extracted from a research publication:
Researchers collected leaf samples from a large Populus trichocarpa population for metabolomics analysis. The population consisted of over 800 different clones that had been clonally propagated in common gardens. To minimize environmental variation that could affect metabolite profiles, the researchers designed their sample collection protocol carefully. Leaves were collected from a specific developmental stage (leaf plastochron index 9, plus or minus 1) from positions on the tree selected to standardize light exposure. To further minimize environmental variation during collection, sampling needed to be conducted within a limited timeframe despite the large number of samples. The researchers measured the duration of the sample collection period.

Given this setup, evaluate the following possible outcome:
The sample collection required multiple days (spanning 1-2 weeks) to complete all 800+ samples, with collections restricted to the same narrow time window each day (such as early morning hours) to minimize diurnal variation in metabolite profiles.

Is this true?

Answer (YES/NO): NO